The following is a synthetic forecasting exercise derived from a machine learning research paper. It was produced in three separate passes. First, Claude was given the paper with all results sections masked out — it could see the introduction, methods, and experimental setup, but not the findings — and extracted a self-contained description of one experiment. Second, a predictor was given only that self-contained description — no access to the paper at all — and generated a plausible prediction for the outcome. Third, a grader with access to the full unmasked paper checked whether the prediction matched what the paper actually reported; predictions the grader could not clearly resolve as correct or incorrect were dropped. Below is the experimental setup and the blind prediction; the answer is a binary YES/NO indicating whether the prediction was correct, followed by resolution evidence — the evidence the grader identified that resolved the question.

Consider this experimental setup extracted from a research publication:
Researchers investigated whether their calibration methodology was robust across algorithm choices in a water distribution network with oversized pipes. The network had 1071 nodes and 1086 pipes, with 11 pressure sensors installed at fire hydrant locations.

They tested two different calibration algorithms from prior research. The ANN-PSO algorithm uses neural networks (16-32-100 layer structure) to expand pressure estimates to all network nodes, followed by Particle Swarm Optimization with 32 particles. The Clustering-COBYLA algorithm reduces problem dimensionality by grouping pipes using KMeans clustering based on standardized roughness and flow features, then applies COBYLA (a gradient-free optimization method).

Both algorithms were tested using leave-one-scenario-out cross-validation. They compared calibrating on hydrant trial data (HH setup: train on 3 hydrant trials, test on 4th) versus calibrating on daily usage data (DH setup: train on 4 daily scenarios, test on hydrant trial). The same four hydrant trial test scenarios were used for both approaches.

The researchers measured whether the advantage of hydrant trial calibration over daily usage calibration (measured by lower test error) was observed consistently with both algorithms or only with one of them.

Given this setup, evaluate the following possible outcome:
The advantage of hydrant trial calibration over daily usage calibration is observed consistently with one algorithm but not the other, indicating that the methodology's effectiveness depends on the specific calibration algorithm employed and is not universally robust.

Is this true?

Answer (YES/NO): NO